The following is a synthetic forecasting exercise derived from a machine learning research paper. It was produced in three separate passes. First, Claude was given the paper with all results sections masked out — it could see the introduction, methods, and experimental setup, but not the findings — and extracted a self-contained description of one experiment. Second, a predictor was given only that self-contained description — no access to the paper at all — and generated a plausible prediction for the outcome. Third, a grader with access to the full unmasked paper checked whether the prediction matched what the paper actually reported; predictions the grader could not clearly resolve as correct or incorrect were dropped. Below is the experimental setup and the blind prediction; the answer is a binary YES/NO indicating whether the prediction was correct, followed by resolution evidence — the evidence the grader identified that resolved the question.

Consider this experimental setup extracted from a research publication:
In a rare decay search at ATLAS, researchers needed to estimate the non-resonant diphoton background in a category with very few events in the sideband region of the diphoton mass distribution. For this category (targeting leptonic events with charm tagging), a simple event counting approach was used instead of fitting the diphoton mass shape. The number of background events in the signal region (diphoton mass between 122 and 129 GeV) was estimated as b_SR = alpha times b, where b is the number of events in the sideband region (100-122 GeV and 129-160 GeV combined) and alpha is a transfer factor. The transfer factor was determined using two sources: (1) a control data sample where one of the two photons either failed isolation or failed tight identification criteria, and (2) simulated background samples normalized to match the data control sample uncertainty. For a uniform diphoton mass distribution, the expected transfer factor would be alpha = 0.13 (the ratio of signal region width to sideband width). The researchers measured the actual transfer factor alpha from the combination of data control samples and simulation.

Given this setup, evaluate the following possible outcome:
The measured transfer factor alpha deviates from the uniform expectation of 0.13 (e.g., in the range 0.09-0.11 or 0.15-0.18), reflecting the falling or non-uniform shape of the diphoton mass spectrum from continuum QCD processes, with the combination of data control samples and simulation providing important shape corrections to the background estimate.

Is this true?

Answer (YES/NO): NO